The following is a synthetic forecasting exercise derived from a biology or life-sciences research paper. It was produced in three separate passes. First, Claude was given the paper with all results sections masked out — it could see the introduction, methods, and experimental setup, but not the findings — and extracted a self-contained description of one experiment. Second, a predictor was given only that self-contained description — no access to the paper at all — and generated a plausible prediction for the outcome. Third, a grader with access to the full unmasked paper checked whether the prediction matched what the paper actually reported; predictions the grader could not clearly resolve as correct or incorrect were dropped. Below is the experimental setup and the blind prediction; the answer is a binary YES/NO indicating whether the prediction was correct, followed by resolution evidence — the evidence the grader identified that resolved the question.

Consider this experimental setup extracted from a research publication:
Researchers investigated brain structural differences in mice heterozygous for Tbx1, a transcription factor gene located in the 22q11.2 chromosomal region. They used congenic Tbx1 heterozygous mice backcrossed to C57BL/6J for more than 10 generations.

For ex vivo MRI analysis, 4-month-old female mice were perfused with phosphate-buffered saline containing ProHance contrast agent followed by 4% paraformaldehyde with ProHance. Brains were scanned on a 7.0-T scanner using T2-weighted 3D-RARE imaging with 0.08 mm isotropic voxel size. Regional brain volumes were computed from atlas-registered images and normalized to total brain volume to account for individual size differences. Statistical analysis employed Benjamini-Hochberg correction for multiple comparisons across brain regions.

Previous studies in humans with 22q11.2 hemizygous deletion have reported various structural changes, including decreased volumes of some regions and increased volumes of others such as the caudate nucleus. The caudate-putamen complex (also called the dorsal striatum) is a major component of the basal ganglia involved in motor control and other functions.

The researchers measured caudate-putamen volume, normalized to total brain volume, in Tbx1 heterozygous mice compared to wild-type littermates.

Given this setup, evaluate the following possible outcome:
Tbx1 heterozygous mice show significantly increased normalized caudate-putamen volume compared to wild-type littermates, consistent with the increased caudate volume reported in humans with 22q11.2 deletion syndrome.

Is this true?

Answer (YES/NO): NO